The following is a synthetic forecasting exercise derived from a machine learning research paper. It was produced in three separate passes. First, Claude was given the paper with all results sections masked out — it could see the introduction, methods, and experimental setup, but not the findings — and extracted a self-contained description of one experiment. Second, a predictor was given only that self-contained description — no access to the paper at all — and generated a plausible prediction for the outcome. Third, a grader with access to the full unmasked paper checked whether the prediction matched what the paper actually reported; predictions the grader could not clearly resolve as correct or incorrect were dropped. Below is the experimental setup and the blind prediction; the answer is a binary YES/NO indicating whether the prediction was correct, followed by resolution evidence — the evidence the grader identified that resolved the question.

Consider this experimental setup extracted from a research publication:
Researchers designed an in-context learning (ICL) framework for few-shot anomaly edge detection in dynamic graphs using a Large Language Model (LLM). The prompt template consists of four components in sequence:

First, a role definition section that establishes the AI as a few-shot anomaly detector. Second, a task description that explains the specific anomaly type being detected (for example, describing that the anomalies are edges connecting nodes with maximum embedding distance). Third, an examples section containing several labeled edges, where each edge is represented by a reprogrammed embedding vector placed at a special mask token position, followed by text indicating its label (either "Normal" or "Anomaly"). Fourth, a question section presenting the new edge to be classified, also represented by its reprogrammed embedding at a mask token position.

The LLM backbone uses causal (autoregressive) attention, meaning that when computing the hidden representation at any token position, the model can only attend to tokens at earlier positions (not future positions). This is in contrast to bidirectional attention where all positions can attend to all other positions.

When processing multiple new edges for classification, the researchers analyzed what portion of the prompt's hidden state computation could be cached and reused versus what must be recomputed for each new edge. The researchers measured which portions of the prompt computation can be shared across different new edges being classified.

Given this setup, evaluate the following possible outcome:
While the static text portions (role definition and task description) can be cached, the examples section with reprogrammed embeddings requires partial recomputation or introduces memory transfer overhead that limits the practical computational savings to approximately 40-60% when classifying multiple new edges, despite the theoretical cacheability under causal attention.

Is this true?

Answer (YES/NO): NO